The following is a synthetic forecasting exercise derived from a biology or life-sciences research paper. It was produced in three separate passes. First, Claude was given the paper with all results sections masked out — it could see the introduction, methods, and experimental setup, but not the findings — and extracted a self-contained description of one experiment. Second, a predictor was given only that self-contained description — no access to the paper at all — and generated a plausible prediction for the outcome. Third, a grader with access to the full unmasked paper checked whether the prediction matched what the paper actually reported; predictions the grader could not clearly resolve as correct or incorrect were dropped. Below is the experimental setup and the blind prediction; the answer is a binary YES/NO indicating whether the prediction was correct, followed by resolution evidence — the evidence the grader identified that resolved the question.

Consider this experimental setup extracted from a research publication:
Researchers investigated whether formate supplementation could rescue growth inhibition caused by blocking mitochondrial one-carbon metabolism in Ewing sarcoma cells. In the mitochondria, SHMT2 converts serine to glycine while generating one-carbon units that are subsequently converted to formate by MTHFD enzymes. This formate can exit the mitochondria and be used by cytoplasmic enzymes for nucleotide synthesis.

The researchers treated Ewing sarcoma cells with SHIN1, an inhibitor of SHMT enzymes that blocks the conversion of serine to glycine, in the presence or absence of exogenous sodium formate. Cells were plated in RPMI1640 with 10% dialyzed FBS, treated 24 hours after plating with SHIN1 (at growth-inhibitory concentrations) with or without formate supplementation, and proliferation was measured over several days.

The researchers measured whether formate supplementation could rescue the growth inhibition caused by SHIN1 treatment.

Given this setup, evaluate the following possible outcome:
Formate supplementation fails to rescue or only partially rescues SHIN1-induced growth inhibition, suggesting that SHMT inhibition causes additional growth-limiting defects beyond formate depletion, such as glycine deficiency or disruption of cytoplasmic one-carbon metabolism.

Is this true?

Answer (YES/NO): YES